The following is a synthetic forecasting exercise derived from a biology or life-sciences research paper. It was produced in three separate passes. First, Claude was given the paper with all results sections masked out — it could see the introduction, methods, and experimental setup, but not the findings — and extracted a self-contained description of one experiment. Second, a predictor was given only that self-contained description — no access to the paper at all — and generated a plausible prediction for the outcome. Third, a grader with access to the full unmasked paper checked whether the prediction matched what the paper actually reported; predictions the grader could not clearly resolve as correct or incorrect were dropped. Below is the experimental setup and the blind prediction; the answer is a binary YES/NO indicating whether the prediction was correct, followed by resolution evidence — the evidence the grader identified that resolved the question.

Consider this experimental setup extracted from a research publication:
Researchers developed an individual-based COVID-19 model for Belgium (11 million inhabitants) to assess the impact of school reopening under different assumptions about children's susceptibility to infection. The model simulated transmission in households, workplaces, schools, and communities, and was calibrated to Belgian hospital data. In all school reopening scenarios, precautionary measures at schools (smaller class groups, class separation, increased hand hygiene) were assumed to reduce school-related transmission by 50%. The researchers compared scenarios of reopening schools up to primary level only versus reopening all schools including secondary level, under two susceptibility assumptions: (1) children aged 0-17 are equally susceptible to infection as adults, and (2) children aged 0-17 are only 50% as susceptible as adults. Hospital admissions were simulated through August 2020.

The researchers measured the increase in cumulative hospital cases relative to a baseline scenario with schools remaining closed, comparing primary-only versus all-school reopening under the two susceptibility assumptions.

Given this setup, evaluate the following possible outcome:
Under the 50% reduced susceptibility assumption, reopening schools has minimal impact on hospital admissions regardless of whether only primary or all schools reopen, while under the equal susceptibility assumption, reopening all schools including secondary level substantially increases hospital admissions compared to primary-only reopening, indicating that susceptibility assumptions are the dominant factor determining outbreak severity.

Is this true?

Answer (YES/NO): NO